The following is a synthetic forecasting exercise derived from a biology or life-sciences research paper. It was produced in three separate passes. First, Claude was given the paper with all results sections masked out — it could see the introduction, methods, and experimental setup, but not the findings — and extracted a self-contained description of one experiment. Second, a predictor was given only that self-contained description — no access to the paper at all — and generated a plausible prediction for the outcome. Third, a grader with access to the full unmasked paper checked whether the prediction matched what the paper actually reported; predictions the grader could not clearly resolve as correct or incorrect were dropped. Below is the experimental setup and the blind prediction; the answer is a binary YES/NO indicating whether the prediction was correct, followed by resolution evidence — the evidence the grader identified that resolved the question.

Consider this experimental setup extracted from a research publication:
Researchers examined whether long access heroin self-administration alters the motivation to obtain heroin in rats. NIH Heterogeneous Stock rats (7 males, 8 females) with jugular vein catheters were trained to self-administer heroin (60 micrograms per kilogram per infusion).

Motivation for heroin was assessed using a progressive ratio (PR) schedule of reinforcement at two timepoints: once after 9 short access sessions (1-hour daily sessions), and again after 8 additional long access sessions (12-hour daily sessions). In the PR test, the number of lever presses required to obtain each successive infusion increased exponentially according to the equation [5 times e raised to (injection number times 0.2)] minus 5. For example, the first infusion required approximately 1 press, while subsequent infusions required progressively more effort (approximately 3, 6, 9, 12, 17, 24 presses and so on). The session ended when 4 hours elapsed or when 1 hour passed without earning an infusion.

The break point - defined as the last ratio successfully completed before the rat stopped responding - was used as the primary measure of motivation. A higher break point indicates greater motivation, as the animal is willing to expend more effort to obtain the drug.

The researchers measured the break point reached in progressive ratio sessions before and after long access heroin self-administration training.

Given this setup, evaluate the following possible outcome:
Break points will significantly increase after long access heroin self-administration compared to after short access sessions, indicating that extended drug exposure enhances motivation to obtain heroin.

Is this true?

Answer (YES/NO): YES